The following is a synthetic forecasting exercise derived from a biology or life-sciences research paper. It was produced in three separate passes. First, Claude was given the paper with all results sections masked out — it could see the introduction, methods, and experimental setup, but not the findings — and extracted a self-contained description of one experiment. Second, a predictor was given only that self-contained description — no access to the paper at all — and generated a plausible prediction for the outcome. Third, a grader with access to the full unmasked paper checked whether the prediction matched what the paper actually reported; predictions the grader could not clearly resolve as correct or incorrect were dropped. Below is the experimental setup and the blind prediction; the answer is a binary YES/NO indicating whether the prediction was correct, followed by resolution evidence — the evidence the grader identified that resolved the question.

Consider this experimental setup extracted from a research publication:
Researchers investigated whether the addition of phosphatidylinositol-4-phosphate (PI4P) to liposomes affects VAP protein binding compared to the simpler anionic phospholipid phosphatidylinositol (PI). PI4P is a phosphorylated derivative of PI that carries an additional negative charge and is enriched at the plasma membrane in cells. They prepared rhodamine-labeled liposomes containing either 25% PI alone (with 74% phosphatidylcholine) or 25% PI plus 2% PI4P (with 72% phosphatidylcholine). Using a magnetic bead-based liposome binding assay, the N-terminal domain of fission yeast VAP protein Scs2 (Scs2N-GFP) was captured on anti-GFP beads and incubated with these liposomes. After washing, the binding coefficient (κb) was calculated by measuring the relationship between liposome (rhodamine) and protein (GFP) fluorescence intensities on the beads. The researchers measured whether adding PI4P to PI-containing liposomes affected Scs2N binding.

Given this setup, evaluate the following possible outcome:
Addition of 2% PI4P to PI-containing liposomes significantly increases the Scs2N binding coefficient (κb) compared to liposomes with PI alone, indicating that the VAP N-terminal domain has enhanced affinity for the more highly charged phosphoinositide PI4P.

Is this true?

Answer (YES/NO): YES